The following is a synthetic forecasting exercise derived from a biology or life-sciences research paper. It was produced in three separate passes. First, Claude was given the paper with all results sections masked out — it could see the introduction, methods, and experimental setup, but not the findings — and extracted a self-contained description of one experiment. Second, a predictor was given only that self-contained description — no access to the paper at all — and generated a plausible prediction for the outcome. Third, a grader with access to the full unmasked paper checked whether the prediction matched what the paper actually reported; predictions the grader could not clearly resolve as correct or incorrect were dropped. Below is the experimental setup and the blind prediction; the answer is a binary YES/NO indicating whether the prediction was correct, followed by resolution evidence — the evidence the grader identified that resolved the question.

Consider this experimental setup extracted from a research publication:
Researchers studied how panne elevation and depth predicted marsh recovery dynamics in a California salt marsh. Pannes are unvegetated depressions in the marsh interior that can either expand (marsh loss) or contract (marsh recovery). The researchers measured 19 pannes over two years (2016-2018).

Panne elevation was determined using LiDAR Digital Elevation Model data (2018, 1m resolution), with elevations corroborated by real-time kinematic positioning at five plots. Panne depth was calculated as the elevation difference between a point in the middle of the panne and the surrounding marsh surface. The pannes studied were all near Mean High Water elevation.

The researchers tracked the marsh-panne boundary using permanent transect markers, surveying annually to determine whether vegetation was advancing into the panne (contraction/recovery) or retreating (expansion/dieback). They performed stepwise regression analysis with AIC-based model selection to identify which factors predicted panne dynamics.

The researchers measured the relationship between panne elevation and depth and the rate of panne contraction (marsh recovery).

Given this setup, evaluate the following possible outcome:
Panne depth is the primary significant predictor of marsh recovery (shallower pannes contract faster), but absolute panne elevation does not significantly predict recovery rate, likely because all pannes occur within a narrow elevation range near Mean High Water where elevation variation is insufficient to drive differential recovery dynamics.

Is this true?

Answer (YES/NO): NO